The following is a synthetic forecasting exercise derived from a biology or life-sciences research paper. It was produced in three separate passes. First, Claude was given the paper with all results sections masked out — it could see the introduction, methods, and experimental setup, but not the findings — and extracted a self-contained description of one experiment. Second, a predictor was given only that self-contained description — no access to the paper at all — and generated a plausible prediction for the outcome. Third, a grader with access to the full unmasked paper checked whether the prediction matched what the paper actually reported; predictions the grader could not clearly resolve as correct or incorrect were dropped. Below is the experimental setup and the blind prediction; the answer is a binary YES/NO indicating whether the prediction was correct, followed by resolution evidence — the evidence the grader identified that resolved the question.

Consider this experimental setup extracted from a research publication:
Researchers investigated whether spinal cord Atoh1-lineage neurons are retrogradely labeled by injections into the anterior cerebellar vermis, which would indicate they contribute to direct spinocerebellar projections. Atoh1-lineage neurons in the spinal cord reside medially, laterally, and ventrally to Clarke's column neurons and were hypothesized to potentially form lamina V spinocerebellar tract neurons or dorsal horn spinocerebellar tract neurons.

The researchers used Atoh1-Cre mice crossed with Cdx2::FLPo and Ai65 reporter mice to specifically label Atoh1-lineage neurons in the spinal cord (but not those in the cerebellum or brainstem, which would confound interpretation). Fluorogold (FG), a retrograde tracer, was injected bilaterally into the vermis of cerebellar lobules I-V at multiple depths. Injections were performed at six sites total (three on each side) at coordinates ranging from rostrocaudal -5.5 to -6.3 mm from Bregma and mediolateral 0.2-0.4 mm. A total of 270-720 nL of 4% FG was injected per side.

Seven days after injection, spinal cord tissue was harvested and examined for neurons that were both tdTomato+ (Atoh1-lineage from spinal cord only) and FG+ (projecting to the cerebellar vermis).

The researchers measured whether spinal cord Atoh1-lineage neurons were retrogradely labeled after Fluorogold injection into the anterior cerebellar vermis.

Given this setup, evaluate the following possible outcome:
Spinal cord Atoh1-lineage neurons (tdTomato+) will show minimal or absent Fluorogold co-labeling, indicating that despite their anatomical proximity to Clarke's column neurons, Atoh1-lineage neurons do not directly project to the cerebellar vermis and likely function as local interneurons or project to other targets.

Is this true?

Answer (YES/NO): YES